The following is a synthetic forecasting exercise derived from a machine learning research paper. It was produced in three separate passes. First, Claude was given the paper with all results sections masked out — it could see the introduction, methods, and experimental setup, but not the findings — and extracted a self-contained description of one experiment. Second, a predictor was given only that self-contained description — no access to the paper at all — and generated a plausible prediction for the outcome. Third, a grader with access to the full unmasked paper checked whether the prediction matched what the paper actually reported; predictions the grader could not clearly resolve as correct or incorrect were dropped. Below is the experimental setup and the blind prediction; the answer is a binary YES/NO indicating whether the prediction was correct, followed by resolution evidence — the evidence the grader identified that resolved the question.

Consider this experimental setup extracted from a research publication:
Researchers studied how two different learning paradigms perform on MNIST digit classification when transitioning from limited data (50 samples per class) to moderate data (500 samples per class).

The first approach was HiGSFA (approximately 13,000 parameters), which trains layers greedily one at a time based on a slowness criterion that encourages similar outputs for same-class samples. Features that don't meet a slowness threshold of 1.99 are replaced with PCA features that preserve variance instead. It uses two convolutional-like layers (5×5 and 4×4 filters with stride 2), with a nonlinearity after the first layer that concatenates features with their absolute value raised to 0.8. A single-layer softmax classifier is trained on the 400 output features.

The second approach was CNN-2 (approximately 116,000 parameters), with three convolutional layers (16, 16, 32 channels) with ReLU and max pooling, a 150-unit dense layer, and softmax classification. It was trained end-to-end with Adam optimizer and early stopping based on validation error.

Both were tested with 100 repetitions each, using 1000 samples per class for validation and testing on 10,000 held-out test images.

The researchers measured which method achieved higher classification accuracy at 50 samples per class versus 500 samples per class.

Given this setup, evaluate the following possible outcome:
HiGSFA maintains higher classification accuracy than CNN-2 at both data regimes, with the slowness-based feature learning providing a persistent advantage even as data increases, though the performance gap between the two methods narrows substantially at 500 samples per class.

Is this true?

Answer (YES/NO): NO